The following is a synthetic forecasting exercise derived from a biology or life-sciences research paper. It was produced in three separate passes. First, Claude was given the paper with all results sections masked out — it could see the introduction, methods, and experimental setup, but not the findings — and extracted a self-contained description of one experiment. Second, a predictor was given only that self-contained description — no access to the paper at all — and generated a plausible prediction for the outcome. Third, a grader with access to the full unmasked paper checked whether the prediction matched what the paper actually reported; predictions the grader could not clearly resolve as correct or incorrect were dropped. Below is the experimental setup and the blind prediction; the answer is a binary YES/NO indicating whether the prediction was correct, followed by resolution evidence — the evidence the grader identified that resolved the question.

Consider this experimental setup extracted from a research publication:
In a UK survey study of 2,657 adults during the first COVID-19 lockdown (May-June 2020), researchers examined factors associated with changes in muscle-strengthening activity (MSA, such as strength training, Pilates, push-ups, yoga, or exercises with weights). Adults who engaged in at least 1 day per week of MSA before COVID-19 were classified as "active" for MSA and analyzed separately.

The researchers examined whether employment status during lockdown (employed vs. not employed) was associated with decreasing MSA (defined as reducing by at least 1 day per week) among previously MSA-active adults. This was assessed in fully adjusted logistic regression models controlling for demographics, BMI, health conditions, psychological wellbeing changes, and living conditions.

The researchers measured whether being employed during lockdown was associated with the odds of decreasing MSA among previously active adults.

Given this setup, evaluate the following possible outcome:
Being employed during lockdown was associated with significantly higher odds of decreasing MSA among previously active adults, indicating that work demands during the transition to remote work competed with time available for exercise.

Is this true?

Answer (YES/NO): YES